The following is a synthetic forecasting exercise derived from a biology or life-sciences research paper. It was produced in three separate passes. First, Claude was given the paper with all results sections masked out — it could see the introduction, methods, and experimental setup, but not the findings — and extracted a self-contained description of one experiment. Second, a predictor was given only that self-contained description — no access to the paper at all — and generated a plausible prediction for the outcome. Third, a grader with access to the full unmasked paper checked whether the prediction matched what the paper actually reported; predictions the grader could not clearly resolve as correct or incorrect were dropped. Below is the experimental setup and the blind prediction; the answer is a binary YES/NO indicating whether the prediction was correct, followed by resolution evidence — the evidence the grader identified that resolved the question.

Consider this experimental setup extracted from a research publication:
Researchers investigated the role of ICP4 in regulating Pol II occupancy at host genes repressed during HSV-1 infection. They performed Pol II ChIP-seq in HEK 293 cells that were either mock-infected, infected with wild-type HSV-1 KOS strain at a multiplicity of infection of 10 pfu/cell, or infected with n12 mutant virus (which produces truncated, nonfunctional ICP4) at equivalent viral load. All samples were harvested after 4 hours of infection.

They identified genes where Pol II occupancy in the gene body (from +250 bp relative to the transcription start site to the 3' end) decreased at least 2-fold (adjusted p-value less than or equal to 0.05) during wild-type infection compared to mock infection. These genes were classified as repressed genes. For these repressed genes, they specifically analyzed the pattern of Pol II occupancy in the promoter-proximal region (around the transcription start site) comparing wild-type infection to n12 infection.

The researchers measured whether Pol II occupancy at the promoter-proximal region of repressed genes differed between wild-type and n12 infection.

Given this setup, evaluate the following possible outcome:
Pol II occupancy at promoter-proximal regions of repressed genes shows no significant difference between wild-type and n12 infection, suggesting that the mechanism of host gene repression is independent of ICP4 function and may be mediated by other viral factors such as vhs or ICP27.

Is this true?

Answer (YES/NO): NO